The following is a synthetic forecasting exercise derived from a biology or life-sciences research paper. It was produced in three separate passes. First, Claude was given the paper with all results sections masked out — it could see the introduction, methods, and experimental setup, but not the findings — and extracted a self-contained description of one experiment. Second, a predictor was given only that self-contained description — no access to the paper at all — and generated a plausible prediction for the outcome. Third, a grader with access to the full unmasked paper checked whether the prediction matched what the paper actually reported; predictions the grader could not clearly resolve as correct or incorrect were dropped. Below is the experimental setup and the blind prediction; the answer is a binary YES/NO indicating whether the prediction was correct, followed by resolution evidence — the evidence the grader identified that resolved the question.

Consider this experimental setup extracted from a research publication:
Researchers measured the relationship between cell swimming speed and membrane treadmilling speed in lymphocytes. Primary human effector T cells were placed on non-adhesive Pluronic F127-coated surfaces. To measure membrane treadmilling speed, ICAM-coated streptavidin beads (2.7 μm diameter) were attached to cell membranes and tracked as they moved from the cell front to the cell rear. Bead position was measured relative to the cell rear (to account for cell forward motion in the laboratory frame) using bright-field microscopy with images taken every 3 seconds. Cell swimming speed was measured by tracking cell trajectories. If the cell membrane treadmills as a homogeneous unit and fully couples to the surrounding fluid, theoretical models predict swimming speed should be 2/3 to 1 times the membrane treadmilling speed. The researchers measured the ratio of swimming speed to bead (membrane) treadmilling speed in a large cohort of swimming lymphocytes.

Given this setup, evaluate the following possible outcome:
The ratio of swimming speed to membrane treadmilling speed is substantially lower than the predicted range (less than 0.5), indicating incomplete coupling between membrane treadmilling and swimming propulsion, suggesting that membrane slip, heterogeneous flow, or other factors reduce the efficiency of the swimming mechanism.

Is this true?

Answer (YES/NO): YES